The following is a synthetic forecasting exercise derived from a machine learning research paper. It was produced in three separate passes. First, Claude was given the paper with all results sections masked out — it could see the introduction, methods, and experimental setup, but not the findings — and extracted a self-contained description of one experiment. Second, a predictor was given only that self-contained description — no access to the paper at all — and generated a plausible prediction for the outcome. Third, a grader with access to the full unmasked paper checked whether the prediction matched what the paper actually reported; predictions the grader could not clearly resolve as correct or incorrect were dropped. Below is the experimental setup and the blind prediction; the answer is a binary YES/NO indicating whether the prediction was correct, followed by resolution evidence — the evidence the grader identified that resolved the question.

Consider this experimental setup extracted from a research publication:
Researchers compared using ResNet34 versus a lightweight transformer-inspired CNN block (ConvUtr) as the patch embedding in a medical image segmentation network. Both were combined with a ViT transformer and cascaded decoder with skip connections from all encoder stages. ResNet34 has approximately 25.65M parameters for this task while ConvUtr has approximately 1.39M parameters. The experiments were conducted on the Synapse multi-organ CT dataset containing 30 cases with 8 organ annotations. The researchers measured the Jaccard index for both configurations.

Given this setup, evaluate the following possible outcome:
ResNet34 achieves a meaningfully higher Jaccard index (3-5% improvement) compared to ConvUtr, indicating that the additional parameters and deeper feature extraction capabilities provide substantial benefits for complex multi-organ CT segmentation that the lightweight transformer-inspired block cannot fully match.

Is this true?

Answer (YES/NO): NO